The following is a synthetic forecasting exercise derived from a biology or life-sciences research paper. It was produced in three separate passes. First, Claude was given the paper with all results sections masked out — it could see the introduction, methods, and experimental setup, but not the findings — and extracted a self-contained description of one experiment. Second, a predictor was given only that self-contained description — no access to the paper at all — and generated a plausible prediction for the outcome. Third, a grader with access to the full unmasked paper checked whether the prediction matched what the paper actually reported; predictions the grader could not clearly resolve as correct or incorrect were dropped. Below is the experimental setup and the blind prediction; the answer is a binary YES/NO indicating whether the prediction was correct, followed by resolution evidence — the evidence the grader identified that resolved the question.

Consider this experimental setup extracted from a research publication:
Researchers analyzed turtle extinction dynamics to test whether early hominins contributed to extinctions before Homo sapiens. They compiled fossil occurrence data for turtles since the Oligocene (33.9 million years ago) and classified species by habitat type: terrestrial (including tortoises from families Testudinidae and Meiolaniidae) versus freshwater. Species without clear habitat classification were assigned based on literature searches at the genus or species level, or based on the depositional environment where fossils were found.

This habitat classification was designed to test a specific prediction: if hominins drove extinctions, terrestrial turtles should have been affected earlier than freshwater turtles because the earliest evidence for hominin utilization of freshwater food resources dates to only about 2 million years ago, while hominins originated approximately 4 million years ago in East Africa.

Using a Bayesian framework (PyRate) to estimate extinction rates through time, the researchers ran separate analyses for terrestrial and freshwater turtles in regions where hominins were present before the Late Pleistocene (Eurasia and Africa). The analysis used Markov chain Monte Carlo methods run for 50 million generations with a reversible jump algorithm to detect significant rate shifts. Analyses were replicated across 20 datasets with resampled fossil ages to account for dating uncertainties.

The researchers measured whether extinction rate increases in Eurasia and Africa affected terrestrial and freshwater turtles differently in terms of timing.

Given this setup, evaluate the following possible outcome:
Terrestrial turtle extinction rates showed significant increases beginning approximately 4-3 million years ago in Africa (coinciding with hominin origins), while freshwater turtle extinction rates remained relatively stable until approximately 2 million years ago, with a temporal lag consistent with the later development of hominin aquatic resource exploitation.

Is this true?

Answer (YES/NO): NO